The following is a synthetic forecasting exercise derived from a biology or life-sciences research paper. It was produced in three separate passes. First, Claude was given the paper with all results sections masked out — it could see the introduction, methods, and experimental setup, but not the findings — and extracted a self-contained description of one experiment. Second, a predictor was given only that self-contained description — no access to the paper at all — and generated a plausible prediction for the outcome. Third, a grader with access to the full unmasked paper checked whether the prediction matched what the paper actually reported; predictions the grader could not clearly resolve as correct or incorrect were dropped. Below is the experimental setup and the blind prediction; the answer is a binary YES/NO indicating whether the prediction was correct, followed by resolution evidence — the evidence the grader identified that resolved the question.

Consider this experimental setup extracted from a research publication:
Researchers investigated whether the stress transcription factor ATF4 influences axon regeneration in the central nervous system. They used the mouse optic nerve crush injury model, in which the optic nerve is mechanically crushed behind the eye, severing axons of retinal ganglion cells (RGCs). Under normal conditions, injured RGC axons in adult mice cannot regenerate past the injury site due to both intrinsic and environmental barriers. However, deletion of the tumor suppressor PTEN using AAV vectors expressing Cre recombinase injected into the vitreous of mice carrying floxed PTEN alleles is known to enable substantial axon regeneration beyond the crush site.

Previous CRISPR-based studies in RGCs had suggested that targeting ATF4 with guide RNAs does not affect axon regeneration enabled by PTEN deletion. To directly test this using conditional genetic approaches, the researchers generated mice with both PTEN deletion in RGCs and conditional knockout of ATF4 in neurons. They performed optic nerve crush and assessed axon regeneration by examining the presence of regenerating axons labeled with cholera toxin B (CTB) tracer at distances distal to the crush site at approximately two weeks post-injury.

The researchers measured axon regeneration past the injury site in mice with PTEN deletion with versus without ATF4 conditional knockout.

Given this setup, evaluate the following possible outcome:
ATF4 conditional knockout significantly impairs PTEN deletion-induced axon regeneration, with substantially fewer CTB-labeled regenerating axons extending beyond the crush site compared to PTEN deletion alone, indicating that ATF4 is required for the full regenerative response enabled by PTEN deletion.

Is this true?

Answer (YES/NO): YES